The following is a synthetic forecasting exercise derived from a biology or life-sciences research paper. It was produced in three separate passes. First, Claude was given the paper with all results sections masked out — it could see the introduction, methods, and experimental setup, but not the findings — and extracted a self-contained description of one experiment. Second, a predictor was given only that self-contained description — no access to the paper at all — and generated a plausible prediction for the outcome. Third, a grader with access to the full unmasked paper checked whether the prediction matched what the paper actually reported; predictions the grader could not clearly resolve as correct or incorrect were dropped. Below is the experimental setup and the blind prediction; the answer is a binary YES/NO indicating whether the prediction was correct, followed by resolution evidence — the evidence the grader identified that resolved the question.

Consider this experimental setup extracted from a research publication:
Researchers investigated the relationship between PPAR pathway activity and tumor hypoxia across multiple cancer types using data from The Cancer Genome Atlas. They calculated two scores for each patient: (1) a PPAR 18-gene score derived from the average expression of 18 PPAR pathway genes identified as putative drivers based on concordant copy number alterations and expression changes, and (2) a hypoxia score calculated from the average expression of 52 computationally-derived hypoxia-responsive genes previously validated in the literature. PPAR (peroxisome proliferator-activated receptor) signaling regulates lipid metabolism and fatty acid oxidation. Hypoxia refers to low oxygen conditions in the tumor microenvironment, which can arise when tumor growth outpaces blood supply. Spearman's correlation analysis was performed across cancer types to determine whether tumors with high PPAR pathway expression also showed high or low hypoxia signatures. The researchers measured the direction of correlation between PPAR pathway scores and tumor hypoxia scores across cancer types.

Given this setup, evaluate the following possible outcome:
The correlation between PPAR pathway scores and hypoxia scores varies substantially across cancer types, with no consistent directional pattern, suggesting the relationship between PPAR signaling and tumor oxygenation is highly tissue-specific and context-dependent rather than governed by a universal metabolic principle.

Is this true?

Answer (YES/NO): YES